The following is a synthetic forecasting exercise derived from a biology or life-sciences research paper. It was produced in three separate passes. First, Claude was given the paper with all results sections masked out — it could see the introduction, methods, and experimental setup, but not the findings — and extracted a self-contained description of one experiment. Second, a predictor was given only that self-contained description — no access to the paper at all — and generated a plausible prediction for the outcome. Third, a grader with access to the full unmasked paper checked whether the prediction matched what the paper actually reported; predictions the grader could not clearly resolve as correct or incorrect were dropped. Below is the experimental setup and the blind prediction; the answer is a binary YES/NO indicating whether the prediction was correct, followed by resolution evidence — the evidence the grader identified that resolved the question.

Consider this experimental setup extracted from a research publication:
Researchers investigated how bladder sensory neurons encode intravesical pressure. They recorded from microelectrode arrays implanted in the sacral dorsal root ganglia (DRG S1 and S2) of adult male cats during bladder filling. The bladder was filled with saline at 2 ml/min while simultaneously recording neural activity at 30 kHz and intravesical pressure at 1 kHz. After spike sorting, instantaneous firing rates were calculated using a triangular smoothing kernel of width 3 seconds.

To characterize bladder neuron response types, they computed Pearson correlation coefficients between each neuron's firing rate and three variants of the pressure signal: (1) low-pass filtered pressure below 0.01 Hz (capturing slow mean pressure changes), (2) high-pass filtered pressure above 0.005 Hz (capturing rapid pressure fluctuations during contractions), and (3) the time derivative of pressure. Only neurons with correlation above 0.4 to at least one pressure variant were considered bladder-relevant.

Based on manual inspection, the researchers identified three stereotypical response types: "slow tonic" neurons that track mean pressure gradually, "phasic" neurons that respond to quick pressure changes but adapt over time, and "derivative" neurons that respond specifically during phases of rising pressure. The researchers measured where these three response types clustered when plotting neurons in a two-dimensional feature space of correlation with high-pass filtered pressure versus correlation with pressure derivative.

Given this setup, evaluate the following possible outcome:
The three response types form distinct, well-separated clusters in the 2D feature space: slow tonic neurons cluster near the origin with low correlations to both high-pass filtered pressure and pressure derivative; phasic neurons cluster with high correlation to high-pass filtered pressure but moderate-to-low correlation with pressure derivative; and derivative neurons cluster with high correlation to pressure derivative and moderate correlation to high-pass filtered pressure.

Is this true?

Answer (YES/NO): NO